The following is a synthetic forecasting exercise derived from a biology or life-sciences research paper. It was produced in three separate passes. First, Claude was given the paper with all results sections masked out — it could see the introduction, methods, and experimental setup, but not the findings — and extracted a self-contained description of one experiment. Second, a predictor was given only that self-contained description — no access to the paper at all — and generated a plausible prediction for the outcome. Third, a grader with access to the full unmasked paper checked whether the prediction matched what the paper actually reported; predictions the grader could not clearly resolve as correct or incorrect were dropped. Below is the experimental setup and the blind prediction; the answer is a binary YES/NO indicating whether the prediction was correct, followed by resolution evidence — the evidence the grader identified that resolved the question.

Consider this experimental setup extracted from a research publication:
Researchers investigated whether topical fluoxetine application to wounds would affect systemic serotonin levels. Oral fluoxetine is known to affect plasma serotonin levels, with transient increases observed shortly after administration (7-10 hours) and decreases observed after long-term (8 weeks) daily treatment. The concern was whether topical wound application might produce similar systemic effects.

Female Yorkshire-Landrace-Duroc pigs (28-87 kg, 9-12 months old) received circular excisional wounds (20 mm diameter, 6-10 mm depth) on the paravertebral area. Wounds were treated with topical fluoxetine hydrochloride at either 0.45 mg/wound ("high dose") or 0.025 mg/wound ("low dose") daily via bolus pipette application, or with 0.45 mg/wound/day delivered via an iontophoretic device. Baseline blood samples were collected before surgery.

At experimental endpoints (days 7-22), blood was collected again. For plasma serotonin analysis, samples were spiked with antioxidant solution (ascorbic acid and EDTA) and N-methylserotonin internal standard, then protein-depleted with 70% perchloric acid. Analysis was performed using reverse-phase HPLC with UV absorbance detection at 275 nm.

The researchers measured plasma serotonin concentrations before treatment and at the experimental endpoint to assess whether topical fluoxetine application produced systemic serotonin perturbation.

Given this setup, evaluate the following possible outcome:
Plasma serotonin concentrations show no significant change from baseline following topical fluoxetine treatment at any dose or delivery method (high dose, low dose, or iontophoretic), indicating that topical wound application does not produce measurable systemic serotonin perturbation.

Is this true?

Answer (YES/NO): YES